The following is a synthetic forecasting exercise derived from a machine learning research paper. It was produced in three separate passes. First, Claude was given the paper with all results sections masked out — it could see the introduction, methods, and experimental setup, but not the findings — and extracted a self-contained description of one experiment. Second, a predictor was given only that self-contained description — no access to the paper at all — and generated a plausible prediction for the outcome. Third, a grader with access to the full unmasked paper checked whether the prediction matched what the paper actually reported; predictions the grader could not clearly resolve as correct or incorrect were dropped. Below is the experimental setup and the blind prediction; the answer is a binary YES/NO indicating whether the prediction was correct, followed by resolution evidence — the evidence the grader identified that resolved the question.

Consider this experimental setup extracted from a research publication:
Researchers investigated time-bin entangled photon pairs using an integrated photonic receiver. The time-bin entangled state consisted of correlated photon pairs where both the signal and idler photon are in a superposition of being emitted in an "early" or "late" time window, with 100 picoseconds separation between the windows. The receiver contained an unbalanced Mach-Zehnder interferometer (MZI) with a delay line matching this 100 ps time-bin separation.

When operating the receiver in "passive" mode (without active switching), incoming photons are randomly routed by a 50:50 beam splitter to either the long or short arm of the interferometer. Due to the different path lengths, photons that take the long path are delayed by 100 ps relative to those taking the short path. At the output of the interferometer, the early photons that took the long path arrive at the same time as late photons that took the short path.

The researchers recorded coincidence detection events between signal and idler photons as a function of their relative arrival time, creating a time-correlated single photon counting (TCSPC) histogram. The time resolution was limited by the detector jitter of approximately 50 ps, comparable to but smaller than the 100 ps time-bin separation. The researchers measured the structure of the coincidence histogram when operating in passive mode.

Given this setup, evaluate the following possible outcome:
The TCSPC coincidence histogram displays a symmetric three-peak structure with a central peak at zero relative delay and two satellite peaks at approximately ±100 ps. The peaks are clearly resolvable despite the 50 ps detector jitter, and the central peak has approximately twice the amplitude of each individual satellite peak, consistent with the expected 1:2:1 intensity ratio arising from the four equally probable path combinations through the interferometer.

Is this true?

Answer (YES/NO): NO